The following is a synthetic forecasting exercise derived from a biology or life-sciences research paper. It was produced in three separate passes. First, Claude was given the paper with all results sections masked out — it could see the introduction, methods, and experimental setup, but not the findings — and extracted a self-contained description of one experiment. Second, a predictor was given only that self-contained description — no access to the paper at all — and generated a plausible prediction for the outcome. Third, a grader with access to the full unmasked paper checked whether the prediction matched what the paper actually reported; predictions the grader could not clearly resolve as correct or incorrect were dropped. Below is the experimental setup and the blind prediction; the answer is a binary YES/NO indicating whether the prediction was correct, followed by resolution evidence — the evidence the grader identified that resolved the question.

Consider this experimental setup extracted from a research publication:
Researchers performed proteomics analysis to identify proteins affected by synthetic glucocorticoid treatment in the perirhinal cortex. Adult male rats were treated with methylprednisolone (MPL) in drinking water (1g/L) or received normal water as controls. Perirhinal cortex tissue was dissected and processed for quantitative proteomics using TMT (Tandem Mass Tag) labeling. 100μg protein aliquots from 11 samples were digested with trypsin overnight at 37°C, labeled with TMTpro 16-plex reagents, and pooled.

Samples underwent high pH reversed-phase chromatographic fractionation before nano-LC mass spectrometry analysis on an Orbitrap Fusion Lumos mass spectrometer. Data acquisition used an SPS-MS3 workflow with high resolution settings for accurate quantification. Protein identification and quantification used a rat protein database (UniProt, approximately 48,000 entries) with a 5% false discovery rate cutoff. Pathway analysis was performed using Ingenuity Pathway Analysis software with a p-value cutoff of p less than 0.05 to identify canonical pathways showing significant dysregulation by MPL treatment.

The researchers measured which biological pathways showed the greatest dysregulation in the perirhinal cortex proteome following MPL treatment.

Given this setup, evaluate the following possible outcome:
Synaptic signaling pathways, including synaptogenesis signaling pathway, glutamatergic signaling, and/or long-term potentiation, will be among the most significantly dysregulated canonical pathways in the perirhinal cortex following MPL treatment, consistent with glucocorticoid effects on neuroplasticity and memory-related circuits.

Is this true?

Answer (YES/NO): YES